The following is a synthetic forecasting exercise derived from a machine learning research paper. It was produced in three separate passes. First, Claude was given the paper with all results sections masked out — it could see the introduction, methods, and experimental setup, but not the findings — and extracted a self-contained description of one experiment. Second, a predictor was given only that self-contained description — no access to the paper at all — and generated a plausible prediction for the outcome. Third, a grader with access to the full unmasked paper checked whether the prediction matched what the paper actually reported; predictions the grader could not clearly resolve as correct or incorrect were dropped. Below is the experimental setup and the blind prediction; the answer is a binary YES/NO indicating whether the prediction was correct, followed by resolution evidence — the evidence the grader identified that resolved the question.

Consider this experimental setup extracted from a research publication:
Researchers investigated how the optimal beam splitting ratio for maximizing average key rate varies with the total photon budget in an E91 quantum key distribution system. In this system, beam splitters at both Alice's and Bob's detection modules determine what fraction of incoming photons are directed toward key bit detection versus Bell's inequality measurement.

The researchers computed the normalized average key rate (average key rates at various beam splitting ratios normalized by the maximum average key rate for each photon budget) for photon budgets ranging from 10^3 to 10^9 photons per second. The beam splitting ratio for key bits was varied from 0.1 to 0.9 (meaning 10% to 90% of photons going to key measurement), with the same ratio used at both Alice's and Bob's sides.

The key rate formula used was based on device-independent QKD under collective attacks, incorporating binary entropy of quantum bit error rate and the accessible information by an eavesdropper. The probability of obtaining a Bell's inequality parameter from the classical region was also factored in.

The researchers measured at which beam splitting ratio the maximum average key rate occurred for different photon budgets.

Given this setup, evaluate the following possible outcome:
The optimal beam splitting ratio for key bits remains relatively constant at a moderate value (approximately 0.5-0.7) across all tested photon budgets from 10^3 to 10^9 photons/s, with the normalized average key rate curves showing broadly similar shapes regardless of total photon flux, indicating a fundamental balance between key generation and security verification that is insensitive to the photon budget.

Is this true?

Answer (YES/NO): NO